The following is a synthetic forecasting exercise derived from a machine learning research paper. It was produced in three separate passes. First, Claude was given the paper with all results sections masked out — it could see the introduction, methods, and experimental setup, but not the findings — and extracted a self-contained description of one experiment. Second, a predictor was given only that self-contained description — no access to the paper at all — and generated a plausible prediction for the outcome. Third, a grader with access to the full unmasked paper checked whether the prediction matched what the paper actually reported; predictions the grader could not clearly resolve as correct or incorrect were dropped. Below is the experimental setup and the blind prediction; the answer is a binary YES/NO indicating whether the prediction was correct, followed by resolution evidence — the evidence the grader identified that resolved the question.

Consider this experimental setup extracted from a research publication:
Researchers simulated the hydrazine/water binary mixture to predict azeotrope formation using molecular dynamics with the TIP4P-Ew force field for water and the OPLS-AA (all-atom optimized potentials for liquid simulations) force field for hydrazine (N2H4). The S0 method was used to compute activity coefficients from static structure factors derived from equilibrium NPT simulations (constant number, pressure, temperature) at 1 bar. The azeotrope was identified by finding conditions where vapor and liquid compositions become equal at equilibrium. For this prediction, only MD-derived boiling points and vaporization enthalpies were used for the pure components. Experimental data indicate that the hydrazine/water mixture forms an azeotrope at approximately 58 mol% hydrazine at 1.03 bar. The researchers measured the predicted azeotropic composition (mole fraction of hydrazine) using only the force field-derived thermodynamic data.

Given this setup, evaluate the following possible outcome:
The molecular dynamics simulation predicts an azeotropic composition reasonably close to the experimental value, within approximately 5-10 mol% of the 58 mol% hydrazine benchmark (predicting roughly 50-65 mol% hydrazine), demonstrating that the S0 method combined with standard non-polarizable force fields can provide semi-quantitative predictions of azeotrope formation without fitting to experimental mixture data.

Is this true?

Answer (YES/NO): NO